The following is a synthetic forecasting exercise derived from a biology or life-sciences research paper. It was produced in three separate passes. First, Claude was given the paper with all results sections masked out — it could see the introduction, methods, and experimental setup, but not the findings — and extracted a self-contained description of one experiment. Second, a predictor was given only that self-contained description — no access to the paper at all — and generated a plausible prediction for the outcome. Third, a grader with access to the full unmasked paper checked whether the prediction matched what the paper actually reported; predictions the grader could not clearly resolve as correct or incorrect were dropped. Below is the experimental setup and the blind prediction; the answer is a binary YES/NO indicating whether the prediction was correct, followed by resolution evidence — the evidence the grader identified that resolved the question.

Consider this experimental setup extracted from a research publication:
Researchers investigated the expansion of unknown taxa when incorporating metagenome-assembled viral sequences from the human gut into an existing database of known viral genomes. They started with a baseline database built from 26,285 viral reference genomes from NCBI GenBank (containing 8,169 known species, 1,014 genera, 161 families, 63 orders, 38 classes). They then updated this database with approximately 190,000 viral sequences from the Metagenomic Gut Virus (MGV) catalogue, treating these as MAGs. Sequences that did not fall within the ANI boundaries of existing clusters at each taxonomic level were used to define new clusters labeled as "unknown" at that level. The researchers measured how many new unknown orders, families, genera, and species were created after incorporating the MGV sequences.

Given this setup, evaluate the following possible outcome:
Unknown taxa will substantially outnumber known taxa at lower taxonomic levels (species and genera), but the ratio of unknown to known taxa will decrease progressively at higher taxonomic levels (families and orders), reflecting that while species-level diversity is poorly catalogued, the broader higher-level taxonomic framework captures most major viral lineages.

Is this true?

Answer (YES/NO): NO